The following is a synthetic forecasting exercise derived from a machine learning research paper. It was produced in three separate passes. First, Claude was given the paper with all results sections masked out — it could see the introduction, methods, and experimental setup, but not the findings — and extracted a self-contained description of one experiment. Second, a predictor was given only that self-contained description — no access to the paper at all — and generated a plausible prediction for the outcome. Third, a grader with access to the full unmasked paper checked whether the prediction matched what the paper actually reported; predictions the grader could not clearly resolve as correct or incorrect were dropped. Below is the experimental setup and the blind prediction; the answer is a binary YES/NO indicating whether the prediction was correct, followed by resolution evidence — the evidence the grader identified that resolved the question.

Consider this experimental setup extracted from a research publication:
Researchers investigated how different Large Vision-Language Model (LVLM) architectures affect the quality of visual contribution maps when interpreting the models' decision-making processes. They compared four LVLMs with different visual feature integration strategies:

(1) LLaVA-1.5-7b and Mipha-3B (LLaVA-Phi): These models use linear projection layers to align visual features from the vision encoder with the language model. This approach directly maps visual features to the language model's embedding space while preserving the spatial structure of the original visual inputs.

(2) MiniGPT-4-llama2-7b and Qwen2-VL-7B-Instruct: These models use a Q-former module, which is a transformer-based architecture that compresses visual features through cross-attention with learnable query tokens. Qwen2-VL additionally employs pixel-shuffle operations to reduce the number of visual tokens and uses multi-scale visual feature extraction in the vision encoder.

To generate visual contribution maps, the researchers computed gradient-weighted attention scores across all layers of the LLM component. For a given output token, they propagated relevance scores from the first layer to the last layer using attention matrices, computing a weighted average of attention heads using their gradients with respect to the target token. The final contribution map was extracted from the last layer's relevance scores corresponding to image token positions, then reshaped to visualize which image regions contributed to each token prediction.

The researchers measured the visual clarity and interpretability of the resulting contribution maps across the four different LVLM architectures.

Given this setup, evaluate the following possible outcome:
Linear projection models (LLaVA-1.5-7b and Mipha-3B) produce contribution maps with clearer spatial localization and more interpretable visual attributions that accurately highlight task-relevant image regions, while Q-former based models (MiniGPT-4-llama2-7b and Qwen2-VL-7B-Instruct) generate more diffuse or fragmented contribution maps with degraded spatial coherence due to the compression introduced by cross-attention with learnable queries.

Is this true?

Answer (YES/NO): YES